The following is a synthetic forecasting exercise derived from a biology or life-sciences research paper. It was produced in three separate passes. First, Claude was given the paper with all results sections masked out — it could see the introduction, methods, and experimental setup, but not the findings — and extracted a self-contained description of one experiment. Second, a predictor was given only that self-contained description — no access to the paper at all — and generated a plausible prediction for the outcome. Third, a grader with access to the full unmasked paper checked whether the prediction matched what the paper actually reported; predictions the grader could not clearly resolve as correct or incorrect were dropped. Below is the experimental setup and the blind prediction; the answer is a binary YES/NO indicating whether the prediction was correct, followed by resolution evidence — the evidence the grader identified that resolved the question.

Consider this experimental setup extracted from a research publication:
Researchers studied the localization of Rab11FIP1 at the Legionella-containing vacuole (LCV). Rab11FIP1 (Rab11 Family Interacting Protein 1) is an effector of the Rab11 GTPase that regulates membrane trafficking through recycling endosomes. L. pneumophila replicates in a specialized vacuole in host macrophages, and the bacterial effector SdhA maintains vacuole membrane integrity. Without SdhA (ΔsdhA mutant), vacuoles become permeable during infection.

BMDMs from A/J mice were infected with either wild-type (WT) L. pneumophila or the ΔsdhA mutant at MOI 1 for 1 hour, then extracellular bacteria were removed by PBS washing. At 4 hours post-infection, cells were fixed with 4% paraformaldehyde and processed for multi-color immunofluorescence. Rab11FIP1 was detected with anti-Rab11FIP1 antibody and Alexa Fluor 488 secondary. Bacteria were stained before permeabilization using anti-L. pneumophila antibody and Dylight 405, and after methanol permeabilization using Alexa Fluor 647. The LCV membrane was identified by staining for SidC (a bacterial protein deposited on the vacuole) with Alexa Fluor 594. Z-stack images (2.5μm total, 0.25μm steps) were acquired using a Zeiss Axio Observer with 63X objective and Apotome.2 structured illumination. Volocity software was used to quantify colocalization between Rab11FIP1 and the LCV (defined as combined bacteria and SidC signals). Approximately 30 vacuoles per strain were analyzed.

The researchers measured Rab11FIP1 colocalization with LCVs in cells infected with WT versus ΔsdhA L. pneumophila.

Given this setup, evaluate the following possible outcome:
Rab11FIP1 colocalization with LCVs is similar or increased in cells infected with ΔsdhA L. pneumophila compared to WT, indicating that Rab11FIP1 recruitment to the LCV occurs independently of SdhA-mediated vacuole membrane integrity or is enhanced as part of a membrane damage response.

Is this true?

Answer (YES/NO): YES